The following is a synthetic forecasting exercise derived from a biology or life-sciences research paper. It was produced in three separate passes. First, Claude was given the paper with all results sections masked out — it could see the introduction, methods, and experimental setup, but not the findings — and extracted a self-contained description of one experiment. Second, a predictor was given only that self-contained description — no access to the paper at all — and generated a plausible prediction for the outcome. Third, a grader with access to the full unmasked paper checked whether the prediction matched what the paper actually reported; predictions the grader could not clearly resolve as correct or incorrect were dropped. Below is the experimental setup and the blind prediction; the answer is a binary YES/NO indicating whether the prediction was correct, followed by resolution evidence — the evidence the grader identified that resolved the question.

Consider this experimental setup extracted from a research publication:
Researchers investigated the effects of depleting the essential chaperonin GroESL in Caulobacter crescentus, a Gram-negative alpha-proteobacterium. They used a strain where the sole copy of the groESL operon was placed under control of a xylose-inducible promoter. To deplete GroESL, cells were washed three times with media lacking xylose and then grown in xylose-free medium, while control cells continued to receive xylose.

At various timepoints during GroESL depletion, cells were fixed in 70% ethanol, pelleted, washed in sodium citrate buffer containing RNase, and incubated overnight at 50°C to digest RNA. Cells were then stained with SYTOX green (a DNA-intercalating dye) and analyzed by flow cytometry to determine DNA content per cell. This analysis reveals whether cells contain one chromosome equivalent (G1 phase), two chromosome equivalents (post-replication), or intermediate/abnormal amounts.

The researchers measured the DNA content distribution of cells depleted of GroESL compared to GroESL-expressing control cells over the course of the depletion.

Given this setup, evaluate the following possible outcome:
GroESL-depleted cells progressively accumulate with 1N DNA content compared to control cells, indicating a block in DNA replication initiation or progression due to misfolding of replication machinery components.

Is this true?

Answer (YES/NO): NO